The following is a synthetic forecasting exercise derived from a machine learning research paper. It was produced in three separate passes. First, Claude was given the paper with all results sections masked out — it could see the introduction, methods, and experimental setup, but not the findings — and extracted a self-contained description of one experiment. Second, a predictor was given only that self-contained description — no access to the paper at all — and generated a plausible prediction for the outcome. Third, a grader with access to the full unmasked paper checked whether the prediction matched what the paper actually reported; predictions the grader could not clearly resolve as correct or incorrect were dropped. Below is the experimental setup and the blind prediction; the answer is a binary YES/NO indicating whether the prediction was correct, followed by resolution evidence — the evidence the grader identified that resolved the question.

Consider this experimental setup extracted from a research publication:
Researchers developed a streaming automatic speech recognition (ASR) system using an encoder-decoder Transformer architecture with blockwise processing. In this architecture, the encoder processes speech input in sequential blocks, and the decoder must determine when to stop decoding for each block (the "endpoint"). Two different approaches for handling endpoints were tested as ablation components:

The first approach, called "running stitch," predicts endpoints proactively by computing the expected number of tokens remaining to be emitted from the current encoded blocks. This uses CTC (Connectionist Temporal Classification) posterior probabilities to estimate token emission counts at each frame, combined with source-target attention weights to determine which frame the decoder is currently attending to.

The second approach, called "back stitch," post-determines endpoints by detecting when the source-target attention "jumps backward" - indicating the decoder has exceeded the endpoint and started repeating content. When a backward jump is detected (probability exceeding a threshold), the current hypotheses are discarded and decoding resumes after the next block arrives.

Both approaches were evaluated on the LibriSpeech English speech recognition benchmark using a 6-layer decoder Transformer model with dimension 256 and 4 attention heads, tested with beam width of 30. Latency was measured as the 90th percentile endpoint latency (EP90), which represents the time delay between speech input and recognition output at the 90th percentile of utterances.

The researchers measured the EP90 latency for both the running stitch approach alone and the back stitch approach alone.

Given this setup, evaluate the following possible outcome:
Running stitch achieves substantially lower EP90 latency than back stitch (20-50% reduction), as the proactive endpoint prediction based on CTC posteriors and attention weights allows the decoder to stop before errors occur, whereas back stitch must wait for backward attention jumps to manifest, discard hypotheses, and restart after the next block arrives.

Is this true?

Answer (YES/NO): YES